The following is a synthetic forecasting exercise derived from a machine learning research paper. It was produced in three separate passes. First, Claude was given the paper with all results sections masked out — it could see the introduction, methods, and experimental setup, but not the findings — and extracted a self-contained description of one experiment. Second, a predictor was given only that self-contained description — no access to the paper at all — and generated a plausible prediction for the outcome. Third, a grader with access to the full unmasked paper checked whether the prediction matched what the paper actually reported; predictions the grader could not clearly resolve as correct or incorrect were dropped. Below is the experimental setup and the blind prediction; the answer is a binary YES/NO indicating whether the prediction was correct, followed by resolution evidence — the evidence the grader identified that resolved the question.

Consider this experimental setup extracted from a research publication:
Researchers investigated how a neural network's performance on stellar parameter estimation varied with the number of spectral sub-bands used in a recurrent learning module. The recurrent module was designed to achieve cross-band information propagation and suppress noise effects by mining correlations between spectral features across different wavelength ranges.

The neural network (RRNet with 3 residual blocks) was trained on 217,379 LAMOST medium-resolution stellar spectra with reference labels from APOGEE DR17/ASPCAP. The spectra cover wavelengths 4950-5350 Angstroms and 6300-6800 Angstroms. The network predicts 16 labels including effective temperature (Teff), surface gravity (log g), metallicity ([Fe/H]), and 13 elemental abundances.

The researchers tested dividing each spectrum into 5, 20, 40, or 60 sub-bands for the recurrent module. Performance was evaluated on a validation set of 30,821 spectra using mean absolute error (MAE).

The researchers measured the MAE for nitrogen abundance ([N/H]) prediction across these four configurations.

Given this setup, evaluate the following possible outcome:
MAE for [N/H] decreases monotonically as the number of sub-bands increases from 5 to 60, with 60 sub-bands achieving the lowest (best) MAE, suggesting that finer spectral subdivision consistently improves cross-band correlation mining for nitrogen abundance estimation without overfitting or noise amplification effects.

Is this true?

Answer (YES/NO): NO